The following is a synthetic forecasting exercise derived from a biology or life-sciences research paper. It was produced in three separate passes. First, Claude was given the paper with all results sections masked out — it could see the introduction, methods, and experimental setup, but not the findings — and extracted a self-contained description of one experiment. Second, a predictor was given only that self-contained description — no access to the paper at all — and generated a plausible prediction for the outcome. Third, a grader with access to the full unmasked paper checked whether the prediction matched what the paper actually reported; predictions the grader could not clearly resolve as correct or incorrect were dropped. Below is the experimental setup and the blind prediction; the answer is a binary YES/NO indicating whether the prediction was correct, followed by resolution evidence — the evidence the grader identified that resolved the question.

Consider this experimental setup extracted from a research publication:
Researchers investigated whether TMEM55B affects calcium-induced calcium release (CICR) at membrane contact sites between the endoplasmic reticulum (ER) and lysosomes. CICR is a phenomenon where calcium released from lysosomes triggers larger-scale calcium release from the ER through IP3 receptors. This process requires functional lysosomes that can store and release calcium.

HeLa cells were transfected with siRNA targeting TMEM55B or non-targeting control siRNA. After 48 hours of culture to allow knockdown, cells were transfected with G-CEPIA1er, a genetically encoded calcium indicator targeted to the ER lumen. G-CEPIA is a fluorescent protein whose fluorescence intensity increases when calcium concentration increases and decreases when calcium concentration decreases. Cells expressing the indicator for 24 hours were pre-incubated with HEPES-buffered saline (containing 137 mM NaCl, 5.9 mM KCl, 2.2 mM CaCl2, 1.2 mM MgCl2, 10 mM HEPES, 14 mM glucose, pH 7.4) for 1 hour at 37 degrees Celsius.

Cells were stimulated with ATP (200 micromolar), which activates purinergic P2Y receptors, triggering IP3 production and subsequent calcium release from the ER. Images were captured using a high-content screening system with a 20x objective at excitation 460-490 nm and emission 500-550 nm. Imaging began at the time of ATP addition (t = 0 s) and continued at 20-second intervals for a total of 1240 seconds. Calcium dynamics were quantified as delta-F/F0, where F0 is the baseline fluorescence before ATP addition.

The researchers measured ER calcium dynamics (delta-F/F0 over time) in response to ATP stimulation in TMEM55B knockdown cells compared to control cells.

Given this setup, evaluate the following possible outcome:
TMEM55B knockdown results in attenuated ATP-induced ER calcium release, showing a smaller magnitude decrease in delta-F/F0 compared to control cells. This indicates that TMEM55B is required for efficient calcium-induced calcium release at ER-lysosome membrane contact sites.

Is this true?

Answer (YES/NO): YES